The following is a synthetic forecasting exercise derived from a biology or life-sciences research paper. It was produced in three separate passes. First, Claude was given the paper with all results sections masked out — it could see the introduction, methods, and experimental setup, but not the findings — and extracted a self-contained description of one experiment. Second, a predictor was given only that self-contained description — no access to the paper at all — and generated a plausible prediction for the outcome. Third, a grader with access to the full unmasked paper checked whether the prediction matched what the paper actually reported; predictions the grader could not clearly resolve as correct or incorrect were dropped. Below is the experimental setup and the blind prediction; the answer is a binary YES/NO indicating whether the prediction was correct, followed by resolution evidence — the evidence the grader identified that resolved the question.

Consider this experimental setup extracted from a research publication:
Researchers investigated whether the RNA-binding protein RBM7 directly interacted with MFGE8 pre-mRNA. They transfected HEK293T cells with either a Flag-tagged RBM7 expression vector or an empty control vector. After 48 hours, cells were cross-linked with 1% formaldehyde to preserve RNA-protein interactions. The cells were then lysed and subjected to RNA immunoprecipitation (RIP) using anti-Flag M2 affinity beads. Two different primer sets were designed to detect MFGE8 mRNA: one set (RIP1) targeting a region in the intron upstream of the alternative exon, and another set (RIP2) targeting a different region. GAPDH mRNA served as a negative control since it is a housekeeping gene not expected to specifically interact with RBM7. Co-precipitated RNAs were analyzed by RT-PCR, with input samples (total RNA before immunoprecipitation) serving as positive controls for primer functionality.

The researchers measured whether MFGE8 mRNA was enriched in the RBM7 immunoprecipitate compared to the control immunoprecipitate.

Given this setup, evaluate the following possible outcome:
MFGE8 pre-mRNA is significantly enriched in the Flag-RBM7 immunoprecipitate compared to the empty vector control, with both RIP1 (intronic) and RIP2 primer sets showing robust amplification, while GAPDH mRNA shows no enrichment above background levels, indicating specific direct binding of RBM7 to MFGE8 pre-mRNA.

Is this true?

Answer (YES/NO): NO